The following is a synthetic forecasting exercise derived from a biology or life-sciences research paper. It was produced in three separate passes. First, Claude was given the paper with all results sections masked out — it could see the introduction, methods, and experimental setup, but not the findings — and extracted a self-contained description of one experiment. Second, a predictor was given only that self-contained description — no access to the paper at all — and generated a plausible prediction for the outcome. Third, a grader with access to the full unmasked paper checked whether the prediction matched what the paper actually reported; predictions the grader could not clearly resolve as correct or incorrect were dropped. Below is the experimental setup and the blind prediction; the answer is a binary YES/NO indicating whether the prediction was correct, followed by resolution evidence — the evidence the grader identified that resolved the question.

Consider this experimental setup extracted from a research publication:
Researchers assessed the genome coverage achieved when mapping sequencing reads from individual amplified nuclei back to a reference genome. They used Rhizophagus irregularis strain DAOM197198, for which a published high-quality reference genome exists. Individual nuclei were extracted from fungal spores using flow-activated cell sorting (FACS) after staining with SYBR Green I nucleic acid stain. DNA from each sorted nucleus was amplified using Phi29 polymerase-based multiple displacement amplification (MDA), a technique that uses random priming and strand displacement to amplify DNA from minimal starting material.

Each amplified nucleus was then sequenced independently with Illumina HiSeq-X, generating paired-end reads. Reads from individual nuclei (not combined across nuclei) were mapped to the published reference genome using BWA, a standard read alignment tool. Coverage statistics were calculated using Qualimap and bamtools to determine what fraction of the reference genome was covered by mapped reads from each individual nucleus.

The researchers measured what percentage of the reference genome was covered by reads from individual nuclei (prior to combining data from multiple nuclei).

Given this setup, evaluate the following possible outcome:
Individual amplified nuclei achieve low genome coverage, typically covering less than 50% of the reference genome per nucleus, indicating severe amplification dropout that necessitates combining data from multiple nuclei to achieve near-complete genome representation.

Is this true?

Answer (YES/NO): NO